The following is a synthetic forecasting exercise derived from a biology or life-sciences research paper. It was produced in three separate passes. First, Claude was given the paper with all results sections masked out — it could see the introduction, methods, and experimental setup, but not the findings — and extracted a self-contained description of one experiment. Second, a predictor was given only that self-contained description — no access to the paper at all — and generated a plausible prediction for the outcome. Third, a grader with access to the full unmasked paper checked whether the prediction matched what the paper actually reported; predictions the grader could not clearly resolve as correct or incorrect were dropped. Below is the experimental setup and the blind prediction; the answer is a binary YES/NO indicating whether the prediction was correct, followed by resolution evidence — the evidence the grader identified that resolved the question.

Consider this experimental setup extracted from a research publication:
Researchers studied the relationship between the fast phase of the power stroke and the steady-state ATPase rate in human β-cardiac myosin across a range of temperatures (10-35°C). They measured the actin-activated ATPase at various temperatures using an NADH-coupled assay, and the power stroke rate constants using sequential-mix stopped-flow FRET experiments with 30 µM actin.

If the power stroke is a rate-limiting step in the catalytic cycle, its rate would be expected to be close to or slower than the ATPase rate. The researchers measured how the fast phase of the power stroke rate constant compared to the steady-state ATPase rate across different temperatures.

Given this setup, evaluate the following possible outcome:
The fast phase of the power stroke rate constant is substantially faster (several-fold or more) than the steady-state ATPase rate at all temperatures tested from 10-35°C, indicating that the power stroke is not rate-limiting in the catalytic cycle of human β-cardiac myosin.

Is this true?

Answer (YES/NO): YES